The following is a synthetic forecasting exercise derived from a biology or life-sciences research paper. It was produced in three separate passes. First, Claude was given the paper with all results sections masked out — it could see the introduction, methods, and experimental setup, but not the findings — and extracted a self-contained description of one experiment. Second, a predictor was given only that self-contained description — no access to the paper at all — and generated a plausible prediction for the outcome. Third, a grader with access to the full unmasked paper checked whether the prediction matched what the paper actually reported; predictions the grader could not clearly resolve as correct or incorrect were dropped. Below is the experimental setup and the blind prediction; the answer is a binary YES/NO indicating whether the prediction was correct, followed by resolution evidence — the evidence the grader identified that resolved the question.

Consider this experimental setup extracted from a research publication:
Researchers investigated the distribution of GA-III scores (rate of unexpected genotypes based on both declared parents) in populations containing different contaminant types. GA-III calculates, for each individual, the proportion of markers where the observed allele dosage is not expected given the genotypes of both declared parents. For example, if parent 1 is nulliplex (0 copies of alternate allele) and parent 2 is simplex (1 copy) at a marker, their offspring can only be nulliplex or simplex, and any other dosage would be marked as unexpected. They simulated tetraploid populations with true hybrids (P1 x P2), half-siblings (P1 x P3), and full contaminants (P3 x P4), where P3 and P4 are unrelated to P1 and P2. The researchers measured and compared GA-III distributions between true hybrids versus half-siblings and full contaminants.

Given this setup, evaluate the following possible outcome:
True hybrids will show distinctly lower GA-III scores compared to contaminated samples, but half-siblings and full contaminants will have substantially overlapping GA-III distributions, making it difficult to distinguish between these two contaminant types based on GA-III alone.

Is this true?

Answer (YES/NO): YES